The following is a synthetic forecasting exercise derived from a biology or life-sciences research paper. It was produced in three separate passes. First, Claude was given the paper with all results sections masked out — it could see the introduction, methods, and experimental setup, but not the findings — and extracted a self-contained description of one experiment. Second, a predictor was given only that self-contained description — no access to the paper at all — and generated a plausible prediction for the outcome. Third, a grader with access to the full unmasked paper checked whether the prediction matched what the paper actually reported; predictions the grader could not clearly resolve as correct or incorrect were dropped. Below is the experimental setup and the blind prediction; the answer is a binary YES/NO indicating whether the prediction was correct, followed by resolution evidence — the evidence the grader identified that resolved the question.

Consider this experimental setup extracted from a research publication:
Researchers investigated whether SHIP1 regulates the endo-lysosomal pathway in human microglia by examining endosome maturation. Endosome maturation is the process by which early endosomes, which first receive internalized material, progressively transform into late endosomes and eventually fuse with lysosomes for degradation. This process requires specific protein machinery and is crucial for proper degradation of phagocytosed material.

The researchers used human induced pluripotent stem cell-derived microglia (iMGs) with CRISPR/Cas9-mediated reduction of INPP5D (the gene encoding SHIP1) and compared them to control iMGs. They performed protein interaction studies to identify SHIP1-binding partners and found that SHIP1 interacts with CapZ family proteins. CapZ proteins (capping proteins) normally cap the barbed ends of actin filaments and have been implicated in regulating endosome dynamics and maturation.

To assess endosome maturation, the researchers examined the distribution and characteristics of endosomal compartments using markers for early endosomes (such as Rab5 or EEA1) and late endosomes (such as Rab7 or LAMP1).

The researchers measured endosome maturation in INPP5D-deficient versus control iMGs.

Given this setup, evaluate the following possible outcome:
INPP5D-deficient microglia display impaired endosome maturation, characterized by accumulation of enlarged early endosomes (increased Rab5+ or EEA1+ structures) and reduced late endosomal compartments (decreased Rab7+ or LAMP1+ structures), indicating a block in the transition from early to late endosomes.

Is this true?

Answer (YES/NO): NO